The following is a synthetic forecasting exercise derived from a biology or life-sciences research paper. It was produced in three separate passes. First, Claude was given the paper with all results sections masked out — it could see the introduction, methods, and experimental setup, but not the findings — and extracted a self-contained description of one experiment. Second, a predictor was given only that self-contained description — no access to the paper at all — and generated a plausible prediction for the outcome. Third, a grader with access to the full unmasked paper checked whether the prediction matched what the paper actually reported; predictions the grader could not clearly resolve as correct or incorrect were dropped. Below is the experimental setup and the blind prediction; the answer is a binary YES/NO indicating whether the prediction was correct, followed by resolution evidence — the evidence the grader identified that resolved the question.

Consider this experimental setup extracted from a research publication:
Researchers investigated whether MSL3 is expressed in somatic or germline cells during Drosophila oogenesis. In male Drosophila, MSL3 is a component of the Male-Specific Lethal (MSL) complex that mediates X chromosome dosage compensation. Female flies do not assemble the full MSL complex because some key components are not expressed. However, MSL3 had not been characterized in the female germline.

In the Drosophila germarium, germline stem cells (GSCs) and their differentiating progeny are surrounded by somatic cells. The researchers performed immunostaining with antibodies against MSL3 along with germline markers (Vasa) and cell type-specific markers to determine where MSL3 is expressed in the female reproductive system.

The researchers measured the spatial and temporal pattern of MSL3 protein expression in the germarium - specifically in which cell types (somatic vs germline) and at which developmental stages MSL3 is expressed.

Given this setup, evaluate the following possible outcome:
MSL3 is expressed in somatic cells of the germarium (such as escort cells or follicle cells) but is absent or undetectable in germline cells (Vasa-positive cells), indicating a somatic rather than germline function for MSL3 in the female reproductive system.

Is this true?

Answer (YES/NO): NO